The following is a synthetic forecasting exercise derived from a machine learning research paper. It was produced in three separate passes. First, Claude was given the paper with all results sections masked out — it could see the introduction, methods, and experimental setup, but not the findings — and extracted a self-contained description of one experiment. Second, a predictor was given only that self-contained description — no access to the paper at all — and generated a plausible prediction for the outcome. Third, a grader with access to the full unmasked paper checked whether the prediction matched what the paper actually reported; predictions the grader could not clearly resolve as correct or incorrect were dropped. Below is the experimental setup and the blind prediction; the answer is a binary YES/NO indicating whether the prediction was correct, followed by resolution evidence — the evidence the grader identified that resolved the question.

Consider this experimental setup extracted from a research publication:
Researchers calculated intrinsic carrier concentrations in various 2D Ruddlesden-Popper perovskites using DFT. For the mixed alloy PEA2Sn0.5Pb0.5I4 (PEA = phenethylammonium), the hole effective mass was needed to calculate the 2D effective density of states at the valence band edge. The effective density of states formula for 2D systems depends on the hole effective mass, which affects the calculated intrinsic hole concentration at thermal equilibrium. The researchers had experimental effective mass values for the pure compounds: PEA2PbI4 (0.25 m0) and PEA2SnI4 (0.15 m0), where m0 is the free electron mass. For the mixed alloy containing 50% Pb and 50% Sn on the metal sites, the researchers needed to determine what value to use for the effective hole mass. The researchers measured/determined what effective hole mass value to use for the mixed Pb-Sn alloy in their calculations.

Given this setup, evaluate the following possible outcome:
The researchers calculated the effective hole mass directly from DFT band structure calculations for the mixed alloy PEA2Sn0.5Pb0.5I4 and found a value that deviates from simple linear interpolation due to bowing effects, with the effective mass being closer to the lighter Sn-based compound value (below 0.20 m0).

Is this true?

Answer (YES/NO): NO